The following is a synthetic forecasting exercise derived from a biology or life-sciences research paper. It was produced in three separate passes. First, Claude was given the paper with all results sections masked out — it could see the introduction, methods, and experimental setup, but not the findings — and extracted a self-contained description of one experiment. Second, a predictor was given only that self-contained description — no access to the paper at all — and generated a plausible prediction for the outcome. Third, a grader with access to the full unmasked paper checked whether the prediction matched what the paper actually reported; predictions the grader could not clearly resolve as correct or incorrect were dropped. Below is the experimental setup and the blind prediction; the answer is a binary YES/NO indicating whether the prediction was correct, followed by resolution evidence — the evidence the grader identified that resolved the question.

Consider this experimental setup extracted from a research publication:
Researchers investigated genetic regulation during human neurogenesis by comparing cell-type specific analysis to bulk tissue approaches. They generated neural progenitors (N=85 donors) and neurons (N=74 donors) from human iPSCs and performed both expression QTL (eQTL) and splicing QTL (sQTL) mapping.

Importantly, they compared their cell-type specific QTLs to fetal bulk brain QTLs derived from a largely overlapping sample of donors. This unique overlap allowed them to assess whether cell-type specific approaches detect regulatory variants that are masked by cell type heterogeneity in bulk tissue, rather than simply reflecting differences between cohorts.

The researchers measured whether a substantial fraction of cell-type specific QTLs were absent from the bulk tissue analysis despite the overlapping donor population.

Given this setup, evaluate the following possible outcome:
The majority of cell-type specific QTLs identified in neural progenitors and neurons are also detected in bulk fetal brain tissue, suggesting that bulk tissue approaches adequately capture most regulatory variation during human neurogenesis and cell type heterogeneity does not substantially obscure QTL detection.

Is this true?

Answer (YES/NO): NO